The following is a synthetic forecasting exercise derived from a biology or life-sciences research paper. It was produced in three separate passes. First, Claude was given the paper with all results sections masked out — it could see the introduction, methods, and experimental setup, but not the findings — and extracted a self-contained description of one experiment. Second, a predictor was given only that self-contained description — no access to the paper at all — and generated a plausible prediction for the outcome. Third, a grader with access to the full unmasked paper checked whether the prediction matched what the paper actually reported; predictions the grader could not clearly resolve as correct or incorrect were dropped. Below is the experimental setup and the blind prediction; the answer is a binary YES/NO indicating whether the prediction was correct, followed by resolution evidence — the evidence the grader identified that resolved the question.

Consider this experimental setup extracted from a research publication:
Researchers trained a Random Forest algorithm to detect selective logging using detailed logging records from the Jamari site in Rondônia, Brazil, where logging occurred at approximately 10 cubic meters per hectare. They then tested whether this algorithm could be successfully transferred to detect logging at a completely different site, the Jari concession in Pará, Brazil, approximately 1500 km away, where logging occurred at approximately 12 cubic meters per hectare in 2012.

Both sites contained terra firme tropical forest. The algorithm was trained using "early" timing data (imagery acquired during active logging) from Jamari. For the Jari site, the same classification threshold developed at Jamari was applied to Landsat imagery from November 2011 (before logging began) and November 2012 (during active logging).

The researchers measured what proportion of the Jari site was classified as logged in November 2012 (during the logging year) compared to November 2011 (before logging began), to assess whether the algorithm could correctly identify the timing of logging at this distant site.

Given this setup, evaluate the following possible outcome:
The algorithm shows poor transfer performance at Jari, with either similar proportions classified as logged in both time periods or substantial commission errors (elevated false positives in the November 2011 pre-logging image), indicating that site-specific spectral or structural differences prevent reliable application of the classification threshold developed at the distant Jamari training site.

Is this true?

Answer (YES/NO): NO